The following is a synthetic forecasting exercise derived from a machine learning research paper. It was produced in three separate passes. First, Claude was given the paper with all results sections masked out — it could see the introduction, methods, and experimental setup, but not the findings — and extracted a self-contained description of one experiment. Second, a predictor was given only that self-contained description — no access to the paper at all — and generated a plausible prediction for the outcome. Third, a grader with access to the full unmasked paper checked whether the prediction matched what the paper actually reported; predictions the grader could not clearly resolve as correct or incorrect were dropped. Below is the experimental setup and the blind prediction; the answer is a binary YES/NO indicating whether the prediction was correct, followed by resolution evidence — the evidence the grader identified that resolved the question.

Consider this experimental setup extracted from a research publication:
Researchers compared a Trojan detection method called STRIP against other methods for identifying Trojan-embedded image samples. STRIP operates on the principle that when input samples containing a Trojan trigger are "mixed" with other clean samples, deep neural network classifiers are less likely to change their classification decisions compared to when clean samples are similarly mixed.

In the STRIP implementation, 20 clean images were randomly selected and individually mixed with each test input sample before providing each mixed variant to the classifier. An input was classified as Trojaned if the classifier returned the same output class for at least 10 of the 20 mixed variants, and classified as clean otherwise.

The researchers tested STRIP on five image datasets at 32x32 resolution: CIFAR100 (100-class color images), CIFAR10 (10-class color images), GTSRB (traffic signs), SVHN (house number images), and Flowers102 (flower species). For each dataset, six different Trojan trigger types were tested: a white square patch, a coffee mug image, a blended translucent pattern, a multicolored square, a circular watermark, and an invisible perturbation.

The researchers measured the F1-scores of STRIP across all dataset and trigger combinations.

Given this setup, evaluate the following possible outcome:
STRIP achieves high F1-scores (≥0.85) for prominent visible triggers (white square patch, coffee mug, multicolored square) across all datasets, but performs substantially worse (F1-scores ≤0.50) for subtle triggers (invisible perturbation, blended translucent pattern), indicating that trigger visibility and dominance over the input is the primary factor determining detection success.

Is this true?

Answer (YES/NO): NO